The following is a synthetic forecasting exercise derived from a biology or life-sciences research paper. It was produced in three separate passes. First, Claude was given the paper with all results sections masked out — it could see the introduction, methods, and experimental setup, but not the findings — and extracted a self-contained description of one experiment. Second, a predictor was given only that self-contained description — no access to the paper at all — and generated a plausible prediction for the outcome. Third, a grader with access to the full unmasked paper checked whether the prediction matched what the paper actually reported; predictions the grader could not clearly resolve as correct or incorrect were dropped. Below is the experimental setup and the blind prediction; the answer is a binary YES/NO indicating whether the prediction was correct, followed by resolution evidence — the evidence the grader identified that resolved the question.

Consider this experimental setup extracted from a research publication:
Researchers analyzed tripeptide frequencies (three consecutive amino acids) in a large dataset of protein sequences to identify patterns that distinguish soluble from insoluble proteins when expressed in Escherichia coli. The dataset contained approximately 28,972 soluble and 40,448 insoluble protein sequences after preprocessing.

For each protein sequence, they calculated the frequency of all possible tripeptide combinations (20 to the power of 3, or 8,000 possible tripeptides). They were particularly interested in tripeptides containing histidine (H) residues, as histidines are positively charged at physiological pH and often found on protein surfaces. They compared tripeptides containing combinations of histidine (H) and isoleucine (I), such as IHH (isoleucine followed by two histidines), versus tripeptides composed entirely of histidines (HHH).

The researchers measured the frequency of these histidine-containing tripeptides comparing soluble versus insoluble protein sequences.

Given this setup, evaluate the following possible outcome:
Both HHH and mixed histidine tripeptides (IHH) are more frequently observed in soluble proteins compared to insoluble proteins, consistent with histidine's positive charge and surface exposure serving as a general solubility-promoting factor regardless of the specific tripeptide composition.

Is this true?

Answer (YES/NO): NO